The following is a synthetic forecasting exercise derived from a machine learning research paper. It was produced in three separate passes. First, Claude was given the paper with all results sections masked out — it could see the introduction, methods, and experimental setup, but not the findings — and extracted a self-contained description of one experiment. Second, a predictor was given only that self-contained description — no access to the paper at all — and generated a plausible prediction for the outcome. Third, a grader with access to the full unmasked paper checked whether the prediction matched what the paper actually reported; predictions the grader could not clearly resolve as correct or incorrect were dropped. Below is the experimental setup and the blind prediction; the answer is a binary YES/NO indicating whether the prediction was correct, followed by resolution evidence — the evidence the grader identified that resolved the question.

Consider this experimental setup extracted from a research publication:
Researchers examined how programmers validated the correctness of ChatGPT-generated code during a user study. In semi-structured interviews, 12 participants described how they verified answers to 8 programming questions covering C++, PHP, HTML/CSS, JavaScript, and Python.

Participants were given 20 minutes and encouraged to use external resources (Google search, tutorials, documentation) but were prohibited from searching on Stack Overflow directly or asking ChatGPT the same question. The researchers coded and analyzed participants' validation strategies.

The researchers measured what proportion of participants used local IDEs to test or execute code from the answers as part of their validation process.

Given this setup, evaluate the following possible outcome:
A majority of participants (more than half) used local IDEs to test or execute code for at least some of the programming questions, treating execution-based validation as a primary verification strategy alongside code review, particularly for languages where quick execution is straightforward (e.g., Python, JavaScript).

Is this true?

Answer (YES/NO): YES